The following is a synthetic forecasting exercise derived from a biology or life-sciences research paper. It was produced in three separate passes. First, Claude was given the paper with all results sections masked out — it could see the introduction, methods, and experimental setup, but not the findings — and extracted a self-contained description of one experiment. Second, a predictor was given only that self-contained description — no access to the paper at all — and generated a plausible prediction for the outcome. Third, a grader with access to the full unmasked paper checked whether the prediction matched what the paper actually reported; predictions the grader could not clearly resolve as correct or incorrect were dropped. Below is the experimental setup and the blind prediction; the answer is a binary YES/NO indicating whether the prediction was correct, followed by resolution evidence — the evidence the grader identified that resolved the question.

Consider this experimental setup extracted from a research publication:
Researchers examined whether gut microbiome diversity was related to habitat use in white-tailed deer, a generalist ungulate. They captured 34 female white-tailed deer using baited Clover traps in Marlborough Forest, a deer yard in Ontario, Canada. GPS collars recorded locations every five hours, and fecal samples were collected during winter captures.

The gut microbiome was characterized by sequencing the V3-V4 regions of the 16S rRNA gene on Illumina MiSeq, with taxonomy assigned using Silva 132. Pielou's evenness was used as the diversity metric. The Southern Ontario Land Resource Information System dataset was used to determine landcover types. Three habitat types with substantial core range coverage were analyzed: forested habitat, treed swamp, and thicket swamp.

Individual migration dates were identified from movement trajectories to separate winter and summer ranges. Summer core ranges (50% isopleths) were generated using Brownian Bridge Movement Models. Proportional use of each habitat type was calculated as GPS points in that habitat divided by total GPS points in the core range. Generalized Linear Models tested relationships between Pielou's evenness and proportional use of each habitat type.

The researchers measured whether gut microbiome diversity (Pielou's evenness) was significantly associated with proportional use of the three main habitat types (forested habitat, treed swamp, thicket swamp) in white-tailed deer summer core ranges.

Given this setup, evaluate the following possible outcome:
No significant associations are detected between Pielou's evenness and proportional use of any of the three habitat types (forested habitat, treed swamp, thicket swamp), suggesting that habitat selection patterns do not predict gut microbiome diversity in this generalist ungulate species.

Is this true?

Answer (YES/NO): YES